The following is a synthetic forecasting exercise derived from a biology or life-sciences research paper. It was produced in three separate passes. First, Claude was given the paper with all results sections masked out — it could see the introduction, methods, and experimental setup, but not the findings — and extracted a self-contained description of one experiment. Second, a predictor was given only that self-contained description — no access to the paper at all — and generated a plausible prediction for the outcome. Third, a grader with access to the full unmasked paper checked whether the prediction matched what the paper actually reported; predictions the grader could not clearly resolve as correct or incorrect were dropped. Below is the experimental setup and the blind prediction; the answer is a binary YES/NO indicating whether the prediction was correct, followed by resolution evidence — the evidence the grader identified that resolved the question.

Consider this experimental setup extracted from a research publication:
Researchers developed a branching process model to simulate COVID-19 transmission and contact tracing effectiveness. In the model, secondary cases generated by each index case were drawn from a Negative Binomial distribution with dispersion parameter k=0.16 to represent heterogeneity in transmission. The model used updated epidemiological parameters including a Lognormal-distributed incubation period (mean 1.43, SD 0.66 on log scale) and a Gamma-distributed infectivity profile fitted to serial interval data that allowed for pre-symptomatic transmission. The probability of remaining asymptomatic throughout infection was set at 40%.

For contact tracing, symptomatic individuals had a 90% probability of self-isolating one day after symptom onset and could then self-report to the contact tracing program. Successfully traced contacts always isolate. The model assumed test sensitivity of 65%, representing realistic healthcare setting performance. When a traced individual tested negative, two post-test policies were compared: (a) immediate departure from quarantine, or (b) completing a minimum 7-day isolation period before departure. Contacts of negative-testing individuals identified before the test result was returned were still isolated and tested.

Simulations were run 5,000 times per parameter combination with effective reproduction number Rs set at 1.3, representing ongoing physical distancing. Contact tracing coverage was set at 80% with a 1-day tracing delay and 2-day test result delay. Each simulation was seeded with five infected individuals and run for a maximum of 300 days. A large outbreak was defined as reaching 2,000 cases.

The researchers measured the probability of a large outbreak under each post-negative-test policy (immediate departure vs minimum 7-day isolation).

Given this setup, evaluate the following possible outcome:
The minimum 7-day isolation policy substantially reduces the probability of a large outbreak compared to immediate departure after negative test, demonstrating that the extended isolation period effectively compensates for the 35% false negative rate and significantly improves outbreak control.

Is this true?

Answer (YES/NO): YES